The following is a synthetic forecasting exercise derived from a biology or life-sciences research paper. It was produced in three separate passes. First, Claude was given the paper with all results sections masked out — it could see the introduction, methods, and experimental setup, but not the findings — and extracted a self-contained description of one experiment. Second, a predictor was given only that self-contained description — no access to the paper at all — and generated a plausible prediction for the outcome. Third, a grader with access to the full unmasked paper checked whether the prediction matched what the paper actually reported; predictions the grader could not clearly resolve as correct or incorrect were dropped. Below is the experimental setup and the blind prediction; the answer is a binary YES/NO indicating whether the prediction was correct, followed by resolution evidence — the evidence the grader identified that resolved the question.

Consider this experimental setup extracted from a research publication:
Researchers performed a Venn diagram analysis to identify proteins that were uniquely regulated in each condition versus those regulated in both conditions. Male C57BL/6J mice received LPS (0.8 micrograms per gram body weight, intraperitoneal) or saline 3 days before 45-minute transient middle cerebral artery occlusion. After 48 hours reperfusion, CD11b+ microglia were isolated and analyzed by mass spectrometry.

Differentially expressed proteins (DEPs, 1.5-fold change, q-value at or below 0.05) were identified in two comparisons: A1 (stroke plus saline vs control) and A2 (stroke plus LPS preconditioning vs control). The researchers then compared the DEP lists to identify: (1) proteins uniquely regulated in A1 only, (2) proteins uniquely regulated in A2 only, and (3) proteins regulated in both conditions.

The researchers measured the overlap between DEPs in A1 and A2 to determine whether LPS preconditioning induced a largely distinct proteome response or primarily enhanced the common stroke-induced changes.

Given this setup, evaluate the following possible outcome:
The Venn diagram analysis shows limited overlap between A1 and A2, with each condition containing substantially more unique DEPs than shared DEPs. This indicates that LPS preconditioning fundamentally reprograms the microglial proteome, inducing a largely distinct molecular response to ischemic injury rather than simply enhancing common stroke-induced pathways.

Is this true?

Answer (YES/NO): NO